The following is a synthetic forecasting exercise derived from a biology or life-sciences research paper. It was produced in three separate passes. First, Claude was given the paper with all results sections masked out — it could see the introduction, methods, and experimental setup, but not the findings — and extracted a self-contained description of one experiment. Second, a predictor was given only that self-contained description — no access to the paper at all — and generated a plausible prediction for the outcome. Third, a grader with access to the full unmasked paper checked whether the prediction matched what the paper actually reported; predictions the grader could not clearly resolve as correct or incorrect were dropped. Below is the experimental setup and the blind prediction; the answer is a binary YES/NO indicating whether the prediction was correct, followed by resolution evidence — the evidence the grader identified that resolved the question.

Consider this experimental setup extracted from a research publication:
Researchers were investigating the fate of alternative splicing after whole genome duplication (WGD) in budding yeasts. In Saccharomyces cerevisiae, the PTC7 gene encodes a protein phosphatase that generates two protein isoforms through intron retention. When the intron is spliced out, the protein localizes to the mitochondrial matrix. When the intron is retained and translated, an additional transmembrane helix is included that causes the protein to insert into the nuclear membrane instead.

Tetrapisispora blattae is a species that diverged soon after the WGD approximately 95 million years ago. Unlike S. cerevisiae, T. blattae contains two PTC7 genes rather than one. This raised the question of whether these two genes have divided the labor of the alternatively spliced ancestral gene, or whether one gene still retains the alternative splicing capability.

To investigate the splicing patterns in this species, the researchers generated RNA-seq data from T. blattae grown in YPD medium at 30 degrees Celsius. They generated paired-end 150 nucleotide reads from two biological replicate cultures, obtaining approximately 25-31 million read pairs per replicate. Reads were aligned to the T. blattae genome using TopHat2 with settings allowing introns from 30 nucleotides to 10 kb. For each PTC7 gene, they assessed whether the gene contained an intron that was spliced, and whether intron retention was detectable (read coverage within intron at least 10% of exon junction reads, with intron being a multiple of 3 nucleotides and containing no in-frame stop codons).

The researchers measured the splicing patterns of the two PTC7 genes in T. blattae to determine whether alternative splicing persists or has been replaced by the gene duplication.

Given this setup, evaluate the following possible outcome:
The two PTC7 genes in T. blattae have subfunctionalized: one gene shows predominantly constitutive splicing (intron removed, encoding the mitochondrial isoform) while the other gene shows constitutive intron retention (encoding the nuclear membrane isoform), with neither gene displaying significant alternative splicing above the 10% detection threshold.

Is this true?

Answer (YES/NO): NO